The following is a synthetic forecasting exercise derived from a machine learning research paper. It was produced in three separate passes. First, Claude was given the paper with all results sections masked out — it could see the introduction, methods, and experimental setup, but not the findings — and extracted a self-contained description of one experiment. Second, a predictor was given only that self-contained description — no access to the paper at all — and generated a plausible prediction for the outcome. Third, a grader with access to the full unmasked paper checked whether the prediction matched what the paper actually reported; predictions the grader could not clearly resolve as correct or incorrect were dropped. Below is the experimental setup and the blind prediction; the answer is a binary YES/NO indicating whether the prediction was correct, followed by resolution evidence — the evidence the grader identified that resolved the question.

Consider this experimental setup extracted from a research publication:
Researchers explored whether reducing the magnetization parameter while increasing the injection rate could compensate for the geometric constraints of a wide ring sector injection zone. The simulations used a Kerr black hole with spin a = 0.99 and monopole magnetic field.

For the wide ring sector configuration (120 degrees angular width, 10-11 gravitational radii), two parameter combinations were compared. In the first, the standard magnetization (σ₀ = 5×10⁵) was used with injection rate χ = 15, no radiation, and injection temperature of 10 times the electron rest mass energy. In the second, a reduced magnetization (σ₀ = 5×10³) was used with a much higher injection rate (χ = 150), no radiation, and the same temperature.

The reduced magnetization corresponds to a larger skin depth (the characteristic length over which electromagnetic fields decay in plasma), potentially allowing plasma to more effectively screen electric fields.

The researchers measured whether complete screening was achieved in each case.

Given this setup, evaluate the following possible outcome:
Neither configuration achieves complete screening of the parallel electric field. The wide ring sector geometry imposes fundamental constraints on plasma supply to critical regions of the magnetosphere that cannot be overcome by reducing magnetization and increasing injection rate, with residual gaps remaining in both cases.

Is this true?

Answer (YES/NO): NO